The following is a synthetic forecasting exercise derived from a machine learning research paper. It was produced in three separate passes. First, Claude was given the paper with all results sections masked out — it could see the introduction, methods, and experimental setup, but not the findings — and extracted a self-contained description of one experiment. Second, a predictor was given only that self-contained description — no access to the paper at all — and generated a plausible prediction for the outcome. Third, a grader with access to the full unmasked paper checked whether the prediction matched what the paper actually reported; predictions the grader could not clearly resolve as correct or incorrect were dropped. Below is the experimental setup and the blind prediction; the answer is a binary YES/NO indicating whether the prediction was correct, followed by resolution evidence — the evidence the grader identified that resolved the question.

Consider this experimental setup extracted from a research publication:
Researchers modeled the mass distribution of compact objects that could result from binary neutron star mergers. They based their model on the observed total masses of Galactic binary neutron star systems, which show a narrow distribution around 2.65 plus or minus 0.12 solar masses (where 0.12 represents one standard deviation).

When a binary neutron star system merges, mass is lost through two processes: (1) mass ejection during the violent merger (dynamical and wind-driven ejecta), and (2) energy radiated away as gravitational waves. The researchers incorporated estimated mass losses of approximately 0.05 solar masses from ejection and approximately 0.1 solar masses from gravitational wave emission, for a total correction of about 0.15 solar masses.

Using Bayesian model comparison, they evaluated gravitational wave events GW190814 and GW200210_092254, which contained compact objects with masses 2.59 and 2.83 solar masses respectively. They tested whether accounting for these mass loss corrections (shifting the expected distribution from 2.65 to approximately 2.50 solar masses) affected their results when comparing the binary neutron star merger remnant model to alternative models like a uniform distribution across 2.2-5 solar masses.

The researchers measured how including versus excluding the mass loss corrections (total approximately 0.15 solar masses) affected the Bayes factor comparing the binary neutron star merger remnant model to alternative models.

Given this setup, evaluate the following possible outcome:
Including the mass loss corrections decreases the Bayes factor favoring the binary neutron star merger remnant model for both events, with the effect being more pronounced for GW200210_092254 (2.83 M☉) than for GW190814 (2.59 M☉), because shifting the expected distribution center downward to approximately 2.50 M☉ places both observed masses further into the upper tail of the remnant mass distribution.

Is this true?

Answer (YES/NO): NO